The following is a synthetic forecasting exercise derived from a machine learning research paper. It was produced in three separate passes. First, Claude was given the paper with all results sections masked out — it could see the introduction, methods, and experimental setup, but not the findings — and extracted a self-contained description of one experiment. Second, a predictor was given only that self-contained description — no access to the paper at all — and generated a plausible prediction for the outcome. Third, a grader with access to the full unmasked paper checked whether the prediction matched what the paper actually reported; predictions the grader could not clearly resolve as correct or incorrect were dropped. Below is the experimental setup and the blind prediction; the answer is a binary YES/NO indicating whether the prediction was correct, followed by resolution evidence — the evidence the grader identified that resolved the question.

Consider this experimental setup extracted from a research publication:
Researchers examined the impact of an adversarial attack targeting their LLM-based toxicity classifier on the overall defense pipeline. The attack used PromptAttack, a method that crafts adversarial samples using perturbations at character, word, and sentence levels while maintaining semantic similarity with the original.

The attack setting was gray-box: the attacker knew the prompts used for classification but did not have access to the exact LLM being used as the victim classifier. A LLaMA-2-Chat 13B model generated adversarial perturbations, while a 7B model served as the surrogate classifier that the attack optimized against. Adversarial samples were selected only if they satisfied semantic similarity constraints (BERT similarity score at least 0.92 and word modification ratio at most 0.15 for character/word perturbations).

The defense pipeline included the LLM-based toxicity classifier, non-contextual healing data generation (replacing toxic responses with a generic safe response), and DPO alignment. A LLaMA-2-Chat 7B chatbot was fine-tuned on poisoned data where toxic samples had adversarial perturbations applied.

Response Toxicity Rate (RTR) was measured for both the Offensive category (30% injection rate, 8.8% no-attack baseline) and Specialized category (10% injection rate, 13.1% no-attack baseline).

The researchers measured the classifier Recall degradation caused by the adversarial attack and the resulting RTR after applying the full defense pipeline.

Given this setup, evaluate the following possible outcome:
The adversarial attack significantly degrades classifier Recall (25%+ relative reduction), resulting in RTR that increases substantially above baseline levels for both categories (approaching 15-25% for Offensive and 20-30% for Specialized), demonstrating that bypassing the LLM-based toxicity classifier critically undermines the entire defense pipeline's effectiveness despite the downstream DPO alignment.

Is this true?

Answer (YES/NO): NO